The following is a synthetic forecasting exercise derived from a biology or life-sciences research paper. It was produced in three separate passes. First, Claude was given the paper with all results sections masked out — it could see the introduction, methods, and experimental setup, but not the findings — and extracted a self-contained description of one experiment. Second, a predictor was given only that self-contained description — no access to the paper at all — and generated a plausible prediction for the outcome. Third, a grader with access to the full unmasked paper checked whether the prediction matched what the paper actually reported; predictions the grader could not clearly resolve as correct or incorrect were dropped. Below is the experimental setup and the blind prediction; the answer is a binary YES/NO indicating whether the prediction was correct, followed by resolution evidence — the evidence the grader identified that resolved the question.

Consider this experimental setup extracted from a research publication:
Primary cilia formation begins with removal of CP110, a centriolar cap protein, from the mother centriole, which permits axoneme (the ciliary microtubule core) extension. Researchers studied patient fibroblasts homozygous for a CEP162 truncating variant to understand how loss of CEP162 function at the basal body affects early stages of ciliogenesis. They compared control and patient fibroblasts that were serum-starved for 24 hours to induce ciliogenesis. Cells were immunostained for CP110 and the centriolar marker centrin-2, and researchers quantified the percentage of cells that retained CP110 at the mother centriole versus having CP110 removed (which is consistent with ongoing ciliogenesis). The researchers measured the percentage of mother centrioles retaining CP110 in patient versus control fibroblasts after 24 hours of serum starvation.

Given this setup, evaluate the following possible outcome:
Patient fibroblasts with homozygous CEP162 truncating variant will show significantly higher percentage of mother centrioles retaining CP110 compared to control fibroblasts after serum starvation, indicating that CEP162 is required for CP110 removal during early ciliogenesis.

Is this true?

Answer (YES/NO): YES